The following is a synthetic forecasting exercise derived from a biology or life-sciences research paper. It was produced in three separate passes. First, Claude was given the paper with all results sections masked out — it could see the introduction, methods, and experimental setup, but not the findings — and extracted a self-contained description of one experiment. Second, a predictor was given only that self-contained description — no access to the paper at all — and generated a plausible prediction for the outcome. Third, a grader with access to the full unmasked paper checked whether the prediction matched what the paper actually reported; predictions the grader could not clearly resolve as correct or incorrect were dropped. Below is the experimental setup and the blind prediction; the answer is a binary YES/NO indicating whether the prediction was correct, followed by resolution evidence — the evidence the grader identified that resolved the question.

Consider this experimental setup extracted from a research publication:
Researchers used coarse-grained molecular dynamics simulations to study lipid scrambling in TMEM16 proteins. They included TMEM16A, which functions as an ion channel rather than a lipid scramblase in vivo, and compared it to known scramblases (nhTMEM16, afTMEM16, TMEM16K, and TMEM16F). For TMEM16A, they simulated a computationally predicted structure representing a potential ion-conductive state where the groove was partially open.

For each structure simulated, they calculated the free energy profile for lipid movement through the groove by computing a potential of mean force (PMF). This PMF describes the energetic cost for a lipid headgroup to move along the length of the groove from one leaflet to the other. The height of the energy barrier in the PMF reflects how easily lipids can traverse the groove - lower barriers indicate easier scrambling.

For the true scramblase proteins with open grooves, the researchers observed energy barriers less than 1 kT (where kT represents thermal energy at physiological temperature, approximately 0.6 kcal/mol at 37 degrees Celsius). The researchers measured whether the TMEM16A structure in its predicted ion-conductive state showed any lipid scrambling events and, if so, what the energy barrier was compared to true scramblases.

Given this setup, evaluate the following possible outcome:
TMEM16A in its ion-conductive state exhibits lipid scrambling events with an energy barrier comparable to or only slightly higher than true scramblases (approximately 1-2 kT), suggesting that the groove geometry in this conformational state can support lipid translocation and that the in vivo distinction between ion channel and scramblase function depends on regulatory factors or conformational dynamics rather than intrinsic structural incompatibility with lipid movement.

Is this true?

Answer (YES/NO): NO